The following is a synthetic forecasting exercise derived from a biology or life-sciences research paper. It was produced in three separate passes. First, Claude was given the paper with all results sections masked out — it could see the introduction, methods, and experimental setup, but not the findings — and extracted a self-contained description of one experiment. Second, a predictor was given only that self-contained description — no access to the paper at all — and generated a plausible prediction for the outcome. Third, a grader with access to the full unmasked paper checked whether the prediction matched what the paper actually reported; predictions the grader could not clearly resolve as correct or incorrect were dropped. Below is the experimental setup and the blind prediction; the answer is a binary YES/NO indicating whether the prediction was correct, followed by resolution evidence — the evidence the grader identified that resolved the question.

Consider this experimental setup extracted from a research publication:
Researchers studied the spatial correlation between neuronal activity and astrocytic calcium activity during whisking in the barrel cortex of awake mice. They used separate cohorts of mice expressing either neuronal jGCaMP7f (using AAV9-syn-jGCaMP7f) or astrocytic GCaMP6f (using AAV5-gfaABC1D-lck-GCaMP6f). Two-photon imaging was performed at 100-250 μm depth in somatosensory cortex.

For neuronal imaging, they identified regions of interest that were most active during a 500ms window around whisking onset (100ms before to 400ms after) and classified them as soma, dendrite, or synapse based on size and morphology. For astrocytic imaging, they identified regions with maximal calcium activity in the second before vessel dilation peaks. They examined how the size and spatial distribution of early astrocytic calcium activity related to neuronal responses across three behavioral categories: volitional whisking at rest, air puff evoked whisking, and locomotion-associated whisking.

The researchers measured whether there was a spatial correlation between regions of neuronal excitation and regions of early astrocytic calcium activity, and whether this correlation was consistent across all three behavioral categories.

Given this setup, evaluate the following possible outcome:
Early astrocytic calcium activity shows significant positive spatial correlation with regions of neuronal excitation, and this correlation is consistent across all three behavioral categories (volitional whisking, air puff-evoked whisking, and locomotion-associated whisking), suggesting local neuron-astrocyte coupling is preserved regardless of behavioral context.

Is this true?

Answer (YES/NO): YES